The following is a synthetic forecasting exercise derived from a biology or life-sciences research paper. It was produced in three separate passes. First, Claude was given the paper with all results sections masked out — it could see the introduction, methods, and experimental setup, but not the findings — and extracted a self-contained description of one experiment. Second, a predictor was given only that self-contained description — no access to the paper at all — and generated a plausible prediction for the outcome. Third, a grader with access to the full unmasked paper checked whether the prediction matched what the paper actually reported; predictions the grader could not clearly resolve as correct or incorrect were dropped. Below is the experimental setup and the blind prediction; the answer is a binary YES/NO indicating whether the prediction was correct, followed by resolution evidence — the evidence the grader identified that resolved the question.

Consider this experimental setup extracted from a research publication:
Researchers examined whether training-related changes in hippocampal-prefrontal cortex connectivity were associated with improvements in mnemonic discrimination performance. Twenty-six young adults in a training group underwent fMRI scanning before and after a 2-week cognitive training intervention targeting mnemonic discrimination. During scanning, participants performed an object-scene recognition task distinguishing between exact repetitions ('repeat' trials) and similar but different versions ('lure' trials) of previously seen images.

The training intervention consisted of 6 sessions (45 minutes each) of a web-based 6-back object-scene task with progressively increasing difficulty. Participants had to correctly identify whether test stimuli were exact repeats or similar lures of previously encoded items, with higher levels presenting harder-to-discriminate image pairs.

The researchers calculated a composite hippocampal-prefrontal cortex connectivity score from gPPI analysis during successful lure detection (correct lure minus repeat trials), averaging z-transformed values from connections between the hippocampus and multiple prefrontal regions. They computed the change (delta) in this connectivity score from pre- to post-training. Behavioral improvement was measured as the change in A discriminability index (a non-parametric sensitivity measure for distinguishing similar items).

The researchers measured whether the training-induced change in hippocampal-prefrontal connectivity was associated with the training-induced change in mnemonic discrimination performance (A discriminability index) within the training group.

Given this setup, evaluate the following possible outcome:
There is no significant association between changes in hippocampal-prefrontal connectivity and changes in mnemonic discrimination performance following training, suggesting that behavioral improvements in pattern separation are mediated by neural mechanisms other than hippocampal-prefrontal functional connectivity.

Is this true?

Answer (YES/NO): NO